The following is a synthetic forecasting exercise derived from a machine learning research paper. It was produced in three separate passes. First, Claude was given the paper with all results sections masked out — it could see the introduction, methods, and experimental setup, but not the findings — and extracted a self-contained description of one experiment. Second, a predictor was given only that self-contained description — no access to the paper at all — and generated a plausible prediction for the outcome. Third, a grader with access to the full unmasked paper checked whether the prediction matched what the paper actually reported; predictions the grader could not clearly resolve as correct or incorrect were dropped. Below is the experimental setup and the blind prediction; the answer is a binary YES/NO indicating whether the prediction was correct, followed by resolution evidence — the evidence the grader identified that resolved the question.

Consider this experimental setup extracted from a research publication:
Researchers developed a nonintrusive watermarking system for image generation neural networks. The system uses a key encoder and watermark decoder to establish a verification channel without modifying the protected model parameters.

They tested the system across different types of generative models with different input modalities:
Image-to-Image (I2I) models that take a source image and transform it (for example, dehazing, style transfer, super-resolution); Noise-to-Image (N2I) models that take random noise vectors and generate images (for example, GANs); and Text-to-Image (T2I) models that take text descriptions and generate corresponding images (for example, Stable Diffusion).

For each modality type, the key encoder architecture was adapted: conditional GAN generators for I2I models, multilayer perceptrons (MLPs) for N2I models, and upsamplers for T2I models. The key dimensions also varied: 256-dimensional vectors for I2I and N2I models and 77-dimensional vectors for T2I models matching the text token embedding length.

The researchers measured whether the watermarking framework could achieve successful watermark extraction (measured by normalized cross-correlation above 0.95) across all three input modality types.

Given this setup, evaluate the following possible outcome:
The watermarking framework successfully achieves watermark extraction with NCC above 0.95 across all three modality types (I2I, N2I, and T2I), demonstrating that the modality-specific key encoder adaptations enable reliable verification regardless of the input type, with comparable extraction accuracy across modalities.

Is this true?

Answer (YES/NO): NO